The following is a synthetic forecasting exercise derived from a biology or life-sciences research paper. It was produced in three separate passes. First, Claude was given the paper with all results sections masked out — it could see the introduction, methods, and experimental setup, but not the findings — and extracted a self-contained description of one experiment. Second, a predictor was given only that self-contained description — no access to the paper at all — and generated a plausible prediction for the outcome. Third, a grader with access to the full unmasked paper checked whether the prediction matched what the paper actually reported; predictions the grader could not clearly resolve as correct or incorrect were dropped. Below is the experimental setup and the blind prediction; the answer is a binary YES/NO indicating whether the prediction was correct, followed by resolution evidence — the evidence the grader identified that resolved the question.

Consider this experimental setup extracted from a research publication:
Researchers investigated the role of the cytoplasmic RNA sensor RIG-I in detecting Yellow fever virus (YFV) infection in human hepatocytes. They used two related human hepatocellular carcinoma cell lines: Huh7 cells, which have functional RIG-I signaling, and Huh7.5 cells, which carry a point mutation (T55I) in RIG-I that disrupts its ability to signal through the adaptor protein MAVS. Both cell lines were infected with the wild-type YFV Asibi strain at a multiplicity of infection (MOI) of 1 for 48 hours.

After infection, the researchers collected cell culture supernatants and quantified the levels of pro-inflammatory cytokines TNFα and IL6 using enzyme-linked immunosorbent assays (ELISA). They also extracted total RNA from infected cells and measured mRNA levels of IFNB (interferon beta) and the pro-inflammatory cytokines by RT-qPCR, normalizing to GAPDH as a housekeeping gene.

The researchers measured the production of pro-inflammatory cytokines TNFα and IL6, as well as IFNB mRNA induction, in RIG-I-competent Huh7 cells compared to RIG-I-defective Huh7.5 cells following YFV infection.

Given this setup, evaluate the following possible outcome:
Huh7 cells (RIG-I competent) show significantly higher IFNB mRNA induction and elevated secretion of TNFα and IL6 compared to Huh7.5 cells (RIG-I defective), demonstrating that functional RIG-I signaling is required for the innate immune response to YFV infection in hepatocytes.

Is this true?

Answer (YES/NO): YES